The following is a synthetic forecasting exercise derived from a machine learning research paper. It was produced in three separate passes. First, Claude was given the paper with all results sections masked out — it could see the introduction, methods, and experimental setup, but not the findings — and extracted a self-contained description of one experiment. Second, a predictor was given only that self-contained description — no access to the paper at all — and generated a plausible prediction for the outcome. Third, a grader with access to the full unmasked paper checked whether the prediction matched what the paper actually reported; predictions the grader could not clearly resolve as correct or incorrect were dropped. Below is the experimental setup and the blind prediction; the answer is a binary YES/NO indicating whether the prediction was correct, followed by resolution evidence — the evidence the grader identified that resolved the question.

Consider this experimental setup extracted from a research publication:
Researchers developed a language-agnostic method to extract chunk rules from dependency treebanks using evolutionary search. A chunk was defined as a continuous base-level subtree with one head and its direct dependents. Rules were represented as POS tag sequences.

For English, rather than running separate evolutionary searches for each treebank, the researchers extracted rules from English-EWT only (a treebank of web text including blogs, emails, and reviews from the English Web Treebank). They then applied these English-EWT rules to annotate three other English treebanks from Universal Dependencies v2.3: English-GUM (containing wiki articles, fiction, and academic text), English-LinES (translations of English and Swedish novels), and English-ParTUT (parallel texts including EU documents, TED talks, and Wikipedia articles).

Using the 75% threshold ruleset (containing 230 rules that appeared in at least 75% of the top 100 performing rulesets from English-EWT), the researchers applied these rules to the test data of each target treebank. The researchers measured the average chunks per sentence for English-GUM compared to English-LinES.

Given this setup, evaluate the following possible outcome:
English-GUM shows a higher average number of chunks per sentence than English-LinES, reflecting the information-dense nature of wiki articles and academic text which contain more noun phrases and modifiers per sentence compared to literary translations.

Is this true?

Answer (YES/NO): YES